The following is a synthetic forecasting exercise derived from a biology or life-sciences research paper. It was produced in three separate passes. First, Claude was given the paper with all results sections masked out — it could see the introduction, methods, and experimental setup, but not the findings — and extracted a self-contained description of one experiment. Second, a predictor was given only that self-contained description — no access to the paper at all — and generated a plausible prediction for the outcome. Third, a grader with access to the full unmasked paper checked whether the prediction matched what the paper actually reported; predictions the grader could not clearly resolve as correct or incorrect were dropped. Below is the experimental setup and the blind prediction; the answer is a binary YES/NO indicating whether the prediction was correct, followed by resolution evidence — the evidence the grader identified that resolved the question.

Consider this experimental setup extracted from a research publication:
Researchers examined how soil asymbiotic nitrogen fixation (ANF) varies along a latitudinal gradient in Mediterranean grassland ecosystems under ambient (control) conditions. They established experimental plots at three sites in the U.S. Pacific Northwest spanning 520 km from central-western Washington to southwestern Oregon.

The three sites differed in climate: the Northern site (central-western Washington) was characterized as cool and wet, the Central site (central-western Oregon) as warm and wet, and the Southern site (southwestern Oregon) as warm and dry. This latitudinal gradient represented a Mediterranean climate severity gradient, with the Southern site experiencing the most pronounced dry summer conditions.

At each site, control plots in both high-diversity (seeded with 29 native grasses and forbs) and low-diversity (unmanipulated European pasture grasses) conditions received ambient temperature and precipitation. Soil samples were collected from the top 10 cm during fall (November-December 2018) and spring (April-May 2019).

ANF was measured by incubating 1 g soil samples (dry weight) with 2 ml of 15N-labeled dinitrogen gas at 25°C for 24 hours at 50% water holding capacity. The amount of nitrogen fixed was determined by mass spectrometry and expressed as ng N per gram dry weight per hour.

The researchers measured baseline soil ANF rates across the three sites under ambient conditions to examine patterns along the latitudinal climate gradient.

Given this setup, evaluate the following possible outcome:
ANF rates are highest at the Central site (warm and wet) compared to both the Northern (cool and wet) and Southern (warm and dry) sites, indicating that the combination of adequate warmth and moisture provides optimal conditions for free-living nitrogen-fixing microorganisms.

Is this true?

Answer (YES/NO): YES